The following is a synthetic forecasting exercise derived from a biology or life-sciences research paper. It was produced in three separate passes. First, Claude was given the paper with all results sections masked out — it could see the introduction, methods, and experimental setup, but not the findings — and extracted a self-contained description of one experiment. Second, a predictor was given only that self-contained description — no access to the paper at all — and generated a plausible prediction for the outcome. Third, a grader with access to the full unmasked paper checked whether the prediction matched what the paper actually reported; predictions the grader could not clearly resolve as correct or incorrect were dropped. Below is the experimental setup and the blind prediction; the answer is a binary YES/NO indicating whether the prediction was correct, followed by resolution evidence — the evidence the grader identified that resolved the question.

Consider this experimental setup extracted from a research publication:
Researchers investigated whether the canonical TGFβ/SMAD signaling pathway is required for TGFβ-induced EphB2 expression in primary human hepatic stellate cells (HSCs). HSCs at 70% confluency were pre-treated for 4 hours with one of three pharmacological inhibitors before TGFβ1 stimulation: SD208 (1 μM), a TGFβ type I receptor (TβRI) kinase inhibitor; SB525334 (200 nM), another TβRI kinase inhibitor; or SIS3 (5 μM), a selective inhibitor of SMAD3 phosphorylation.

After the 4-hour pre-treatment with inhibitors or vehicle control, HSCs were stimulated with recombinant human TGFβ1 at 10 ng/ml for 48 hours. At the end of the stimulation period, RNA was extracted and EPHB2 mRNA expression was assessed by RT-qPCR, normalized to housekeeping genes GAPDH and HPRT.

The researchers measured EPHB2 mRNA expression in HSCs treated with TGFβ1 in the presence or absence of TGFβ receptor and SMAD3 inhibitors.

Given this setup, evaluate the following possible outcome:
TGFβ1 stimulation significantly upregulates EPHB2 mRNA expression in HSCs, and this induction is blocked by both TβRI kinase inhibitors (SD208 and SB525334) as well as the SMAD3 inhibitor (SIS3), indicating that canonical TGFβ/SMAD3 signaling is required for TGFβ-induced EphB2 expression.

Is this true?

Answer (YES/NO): YES